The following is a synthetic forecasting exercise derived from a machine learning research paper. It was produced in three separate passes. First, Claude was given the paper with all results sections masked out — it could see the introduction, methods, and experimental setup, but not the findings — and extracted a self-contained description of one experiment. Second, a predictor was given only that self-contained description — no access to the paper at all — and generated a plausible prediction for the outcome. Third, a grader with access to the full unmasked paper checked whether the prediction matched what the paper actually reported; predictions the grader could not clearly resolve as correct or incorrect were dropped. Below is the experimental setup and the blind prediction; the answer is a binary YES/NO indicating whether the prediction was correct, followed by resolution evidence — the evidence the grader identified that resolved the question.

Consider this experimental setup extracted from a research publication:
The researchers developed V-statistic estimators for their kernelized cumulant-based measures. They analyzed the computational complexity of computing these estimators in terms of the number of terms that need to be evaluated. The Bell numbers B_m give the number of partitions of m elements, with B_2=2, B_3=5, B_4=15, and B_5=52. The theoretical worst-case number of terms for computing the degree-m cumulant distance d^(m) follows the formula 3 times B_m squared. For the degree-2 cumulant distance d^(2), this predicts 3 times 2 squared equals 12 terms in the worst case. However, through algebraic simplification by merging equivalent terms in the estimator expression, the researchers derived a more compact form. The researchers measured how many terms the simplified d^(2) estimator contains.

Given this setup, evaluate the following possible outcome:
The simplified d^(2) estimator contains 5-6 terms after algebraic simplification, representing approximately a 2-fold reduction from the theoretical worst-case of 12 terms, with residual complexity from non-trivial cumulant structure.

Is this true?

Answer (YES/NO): NO